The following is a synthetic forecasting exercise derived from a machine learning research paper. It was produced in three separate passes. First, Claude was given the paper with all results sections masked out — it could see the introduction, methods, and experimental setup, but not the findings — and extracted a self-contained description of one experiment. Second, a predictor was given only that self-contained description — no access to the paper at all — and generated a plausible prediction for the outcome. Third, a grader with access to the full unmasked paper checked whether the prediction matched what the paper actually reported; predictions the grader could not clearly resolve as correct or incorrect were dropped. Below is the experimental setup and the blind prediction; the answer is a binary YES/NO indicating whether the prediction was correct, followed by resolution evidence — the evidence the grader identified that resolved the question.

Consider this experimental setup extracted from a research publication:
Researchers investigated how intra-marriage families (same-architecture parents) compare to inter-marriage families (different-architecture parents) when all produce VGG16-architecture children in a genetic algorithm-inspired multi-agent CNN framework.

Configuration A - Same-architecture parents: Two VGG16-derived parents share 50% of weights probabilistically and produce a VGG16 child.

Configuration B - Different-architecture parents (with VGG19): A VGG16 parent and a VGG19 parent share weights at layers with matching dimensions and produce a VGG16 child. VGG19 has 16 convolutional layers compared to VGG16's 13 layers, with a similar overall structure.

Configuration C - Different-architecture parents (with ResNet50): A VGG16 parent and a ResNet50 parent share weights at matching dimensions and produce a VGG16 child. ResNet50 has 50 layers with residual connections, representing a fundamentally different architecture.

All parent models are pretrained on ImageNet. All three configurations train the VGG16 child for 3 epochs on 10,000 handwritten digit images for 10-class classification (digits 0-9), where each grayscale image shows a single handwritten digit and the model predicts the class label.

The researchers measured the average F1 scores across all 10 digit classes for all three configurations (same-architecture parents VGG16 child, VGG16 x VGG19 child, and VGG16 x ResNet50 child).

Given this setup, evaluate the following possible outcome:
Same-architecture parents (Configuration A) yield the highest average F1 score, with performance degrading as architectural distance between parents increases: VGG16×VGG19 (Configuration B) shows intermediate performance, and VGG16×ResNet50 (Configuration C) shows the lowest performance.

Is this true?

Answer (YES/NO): NO